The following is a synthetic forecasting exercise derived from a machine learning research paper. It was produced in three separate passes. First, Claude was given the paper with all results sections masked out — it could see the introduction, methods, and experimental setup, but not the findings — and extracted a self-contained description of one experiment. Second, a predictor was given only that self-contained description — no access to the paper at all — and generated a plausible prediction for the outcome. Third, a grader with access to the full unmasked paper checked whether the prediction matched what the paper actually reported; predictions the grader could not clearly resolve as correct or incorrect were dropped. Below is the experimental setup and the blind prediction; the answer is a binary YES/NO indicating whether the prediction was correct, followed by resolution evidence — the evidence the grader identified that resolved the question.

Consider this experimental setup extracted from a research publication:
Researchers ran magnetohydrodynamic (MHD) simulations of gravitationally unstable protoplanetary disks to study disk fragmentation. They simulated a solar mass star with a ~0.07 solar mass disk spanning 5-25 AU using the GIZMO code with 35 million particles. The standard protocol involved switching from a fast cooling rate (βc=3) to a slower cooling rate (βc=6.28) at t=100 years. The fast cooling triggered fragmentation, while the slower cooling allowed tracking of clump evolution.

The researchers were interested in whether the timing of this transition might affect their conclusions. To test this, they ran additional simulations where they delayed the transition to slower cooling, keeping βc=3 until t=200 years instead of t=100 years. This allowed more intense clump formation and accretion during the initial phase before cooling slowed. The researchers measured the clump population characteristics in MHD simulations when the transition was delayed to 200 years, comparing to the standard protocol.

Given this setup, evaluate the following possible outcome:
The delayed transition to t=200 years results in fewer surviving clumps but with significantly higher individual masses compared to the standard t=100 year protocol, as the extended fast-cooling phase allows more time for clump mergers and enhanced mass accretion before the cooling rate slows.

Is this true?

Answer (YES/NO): NO